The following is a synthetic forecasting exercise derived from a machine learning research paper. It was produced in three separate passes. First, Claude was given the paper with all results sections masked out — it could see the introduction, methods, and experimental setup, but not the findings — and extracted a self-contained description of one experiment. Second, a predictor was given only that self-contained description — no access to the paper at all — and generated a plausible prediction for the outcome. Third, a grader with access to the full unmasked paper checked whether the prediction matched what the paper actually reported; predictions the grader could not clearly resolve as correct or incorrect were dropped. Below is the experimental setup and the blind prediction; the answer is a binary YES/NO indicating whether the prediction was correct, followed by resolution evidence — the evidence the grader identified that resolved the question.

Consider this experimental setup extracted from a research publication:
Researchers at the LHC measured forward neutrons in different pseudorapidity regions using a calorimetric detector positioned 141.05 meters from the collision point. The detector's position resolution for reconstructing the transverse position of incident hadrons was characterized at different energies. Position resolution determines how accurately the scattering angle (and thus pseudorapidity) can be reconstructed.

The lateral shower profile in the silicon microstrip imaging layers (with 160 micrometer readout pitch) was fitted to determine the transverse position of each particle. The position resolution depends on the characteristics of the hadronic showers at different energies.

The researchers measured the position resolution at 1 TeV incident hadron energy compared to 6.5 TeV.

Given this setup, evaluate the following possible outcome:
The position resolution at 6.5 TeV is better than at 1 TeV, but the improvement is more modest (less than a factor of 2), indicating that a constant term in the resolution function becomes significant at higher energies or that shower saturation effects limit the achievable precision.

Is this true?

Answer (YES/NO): NO